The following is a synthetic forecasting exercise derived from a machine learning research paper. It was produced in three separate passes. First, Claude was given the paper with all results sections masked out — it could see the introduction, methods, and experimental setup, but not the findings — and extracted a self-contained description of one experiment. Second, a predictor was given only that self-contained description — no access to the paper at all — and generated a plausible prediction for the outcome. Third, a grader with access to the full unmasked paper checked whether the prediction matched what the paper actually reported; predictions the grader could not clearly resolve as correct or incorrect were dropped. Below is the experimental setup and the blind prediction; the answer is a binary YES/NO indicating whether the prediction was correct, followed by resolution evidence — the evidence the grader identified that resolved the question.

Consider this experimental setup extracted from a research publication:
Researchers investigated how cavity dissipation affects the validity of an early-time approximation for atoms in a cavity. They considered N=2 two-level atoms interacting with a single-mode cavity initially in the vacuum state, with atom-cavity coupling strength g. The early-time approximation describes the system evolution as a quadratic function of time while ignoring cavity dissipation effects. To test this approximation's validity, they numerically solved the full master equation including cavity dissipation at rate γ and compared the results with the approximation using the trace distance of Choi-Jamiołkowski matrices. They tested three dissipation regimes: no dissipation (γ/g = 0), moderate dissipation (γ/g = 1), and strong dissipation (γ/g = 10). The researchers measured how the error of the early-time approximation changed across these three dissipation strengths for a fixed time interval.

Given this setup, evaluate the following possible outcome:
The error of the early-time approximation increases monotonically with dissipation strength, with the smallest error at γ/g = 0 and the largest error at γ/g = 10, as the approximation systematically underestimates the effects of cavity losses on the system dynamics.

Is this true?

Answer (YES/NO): YES